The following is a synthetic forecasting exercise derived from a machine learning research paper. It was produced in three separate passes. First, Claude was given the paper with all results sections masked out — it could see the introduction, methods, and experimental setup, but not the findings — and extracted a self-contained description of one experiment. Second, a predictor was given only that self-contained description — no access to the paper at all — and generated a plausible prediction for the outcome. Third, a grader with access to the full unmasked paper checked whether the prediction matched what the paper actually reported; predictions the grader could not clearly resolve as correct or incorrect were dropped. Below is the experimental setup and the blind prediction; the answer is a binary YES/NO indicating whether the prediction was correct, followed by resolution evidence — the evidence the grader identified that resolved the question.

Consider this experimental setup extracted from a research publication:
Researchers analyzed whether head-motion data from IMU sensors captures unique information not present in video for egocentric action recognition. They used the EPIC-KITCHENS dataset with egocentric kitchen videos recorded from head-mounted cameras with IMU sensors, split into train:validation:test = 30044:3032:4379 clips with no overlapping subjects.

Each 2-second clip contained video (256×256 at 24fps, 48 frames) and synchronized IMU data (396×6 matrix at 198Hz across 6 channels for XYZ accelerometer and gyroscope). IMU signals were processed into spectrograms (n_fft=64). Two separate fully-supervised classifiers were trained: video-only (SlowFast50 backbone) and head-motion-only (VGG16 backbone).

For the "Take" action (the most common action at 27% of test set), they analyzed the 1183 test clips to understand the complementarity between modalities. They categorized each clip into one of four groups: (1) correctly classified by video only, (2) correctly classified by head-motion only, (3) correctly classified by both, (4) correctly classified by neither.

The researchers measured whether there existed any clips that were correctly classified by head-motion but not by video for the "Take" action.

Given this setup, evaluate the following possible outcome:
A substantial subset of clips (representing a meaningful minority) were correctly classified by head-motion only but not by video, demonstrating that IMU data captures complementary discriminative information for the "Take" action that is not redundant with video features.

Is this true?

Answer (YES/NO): YES